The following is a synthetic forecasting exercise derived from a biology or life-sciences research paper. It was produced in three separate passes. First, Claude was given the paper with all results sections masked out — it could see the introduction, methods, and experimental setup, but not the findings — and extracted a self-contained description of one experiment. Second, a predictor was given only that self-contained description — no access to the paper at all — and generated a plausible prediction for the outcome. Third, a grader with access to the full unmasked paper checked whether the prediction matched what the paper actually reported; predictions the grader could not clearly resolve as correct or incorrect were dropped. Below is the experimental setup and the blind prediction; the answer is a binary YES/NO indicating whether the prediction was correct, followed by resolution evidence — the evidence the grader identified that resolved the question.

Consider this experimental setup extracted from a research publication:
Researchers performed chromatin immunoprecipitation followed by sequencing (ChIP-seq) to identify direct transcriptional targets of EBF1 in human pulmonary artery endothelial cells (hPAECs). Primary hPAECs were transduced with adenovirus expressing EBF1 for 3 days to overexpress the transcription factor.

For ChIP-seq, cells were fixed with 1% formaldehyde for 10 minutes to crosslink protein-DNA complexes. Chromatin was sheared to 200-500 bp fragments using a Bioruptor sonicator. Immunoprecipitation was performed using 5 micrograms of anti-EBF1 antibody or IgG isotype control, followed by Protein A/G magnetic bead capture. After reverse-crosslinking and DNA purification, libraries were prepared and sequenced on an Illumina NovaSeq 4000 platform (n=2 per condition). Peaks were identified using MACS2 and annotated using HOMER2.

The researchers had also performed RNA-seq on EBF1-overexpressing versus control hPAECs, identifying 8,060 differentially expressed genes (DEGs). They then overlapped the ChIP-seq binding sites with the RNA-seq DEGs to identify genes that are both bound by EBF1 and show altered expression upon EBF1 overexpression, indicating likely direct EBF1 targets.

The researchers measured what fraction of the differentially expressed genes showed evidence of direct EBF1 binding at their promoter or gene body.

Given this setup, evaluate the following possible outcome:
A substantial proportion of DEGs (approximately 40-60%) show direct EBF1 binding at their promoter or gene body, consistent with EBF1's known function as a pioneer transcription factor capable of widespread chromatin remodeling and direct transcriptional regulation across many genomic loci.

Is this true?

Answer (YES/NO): NO